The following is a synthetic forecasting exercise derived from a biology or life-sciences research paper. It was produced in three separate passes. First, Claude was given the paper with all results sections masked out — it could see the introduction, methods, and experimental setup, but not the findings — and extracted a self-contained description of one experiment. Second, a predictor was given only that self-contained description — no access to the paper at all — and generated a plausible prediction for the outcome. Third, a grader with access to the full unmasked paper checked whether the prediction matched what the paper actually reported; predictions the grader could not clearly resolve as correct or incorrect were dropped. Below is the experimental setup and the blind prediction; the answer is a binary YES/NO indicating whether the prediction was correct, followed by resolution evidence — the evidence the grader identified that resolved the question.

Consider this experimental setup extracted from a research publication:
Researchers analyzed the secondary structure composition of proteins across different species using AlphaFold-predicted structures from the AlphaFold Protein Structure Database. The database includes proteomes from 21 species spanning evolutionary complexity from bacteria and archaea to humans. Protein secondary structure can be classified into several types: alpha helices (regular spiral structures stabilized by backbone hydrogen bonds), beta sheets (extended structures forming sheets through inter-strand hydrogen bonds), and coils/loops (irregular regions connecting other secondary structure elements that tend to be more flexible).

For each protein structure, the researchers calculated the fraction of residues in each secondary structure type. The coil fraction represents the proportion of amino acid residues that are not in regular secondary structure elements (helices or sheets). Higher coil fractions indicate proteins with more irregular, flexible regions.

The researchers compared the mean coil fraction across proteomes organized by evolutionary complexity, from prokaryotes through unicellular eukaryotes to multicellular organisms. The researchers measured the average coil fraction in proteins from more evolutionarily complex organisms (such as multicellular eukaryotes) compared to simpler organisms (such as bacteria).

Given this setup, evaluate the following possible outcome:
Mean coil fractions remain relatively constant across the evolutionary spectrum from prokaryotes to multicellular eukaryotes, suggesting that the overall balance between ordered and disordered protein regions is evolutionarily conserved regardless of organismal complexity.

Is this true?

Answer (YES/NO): NO